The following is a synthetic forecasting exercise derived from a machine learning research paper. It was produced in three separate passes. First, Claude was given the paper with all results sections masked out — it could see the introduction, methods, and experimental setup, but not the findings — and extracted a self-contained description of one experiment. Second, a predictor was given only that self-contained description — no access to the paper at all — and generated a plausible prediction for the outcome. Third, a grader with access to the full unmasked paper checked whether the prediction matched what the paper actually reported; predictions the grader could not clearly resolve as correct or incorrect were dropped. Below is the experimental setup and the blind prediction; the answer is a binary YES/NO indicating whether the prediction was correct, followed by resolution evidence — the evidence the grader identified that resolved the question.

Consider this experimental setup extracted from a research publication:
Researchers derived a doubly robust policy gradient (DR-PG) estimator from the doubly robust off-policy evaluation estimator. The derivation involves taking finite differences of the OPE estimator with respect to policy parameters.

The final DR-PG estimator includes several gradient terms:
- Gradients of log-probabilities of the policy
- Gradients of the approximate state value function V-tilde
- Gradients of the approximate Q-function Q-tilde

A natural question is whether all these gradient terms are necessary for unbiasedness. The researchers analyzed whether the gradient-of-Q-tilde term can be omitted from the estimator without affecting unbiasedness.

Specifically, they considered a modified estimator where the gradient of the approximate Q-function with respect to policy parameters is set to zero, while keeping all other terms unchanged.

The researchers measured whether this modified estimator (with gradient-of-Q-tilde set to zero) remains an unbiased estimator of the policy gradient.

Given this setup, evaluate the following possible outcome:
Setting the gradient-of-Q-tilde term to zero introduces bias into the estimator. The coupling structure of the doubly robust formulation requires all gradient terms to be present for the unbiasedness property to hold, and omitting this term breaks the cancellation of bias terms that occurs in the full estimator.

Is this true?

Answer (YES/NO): NO